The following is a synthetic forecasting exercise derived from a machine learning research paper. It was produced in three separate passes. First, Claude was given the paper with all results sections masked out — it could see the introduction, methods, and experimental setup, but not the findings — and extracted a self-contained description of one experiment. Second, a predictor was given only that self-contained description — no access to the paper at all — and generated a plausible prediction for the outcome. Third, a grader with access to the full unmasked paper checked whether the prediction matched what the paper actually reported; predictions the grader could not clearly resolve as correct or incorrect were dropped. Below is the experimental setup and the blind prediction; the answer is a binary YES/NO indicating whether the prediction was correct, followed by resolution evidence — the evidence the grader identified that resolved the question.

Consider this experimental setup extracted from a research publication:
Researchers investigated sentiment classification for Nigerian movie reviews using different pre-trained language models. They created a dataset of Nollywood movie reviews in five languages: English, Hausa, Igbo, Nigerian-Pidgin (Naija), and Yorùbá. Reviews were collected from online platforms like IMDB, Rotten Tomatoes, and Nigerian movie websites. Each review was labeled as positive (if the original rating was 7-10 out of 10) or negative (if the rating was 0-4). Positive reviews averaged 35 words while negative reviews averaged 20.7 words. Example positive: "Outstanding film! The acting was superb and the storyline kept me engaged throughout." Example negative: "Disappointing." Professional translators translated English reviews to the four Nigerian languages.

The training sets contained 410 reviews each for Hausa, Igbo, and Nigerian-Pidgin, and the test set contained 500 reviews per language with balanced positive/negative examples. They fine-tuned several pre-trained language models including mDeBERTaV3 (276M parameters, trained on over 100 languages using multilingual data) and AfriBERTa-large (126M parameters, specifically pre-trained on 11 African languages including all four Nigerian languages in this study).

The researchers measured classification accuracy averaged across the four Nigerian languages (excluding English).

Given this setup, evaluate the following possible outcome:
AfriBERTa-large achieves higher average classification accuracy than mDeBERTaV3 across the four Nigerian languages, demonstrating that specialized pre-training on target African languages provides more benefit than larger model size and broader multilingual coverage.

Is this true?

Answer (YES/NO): YES